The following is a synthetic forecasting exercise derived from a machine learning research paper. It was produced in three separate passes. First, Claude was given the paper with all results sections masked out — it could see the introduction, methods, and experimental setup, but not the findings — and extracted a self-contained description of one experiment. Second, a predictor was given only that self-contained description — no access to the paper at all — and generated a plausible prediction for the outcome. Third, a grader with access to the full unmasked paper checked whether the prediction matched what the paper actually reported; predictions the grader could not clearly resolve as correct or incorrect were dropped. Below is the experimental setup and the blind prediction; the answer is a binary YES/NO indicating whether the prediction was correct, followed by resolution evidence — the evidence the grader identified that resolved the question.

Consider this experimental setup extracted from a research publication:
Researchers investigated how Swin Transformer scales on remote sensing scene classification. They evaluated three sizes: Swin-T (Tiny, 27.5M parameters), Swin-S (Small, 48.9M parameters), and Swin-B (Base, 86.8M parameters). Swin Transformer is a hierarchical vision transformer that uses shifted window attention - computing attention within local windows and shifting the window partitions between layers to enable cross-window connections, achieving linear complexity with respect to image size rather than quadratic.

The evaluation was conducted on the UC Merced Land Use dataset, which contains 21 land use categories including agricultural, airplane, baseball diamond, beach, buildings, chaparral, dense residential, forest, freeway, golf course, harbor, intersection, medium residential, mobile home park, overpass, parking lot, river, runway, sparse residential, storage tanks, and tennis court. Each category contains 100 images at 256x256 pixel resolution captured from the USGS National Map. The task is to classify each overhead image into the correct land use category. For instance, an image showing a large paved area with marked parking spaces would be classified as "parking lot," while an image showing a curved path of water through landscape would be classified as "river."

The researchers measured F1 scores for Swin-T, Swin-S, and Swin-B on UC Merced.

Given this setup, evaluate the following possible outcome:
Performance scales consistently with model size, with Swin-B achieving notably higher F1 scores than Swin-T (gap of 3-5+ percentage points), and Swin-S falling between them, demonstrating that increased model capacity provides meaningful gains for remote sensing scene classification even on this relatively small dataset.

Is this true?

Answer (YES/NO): NO